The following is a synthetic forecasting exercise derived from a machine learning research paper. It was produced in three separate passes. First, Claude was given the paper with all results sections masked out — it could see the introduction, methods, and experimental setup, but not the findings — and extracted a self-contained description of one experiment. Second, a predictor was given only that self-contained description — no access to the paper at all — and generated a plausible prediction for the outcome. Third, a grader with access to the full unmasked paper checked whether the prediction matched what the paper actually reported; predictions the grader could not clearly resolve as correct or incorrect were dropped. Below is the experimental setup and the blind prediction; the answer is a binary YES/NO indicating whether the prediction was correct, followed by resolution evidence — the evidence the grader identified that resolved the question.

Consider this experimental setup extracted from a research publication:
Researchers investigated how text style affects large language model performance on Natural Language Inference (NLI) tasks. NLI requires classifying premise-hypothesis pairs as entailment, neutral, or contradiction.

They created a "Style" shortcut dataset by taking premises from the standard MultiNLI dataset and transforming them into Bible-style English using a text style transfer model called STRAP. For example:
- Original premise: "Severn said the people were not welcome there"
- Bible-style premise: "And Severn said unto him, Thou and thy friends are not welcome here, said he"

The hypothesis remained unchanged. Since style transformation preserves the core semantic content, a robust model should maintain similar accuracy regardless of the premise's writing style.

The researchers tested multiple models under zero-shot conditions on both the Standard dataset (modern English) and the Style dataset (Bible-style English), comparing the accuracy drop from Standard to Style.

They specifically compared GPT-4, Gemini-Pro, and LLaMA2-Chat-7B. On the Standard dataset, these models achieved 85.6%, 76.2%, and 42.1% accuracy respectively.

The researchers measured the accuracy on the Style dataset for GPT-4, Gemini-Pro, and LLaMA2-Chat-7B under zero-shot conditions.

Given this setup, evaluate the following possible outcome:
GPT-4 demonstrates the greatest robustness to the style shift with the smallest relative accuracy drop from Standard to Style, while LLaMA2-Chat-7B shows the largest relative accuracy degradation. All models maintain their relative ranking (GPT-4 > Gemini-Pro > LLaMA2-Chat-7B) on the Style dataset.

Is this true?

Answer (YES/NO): NO